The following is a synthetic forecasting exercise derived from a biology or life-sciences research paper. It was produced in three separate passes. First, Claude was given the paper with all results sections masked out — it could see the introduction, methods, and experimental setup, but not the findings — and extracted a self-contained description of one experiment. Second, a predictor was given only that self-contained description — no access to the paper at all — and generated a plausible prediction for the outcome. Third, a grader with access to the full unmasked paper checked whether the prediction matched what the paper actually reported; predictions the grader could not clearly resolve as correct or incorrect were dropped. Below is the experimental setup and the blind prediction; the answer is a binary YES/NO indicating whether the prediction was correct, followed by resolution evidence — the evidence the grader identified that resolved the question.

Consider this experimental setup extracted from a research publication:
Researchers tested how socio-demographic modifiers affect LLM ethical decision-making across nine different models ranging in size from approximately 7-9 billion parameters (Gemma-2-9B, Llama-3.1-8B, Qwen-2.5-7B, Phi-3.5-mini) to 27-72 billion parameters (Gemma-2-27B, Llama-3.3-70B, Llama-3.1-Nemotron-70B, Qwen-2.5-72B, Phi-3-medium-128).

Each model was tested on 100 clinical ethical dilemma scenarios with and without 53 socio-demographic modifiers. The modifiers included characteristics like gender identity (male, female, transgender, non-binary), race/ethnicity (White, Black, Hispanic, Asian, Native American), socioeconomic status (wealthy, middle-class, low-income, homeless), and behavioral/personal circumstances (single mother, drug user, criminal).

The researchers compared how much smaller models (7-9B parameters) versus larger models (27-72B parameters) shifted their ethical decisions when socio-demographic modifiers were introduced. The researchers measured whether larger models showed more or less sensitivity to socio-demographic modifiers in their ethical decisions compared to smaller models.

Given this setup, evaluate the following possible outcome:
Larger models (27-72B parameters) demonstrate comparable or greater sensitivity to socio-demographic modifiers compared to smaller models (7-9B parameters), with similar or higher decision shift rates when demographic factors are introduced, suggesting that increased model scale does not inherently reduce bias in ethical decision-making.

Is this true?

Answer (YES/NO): YES